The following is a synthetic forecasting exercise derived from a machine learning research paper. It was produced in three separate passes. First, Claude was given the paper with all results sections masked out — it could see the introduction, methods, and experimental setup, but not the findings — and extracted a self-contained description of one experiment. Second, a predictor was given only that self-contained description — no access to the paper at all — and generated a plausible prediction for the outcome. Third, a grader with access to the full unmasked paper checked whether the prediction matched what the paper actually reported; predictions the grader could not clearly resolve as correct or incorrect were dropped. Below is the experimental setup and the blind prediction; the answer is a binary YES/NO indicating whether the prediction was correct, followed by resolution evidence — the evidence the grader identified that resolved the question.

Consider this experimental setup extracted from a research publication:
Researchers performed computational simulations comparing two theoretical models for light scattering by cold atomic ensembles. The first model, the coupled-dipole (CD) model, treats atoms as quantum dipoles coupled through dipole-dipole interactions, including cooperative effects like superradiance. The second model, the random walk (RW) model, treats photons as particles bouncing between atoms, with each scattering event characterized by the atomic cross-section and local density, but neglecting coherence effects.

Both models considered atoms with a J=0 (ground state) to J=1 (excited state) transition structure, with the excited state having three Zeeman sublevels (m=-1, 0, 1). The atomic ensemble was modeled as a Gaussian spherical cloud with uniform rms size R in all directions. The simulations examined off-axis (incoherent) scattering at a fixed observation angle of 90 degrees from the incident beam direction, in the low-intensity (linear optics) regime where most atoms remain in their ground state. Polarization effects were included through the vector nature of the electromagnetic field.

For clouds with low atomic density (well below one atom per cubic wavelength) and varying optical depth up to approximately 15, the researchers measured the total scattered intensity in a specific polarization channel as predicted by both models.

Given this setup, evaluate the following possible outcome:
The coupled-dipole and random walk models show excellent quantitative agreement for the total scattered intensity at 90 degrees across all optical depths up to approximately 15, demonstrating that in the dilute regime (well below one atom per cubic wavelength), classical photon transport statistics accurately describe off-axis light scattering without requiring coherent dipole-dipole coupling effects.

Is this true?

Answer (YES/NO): YES